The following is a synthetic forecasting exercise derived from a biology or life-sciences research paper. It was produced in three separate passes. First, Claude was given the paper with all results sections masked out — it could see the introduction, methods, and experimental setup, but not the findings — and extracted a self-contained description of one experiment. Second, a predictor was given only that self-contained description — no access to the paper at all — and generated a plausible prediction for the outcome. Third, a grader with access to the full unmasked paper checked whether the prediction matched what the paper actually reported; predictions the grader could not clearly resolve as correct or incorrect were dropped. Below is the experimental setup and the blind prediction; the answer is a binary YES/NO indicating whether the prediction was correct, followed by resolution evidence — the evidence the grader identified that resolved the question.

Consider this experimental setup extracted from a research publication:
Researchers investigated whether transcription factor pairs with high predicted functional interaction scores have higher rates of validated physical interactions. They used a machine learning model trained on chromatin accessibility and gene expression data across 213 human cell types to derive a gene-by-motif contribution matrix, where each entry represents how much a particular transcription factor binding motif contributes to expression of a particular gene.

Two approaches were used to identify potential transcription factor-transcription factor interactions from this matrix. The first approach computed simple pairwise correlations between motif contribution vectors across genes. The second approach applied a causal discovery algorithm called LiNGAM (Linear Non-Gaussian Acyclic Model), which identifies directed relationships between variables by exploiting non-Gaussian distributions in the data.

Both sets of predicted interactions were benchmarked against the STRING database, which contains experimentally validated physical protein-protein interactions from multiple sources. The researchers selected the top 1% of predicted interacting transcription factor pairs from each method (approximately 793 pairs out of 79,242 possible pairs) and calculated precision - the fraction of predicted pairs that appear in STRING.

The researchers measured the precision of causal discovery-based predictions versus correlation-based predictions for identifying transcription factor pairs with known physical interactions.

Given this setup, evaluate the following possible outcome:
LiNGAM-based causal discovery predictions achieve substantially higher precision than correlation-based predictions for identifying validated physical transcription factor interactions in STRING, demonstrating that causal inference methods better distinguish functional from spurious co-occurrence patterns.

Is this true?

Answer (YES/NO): YES